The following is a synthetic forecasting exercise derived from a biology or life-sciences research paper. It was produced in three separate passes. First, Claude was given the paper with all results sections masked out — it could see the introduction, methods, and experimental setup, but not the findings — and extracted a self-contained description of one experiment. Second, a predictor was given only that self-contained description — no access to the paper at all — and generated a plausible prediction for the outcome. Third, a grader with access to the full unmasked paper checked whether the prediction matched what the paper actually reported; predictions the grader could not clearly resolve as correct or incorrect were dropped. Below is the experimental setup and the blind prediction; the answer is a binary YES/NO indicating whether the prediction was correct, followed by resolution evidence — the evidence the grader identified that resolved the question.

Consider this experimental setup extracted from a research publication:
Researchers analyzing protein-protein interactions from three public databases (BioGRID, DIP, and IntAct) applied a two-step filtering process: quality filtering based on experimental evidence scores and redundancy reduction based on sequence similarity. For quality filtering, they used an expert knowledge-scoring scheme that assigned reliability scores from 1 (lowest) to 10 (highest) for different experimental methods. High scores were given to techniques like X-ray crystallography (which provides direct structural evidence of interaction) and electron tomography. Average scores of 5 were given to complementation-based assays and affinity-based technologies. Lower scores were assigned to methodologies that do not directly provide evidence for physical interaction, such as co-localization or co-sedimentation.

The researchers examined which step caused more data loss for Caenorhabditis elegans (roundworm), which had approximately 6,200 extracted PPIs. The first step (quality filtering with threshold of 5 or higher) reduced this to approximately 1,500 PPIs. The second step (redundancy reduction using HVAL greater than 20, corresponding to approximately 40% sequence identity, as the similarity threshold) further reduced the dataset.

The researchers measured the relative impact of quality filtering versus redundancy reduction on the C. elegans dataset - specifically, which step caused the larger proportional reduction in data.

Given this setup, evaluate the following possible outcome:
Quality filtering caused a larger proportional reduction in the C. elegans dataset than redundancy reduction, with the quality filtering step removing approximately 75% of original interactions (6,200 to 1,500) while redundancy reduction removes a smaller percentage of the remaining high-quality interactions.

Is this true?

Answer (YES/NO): YES